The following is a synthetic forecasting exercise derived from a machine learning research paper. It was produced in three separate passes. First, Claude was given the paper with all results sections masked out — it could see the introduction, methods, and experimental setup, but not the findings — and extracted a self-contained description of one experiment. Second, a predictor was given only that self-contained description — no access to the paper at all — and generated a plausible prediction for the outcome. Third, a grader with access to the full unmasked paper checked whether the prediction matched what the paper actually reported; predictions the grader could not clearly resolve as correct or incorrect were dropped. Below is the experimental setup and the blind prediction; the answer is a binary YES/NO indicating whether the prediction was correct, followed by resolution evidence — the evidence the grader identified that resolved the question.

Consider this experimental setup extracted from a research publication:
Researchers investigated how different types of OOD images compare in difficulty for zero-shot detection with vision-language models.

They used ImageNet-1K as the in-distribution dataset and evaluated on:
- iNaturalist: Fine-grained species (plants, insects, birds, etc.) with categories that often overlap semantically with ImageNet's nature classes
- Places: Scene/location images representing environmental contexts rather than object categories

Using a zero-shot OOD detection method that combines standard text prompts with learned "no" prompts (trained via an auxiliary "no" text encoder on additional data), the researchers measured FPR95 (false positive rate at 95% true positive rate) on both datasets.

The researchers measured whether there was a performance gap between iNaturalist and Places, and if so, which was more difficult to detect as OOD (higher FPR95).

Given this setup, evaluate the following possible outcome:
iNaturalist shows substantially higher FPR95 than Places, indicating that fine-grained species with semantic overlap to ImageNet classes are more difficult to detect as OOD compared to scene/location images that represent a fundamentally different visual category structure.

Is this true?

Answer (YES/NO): NO